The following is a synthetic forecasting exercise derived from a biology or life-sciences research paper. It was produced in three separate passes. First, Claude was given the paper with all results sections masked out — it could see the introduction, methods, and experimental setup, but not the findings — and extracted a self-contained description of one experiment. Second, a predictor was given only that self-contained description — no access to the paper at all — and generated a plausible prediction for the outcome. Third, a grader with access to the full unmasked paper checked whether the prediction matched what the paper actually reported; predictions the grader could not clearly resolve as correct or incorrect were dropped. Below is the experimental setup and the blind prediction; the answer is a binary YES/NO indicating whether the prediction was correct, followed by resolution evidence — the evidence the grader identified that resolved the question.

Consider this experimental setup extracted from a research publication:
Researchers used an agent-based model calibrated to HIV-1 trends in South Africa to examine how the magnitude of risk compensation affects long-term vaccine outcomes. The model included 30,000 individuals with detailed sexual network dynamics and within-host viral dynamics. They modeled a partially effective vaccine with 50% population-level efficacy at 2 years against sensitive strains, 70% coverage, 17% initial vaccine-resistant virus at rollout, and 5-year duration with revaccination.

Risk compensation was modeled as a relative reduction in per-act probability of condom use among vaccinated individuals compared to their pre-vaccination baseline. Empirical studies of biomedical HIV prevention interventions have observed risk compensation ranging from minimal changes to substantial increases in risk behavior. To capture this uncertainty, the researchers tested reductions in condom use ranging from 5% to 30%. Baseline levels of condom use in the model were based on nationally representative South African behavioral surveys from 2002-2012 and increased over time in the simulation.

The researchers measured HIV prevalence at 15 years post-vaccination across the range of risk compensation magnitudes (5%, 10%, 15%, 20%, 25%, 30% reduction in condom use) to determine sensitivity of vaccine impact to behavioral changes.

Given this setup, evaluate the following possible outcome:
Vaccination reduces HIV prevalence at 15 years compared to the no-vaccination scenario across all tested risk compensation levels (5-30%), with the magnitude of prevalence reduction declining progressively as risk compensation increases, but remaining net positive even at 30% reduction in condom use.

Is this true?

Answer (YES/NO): NO